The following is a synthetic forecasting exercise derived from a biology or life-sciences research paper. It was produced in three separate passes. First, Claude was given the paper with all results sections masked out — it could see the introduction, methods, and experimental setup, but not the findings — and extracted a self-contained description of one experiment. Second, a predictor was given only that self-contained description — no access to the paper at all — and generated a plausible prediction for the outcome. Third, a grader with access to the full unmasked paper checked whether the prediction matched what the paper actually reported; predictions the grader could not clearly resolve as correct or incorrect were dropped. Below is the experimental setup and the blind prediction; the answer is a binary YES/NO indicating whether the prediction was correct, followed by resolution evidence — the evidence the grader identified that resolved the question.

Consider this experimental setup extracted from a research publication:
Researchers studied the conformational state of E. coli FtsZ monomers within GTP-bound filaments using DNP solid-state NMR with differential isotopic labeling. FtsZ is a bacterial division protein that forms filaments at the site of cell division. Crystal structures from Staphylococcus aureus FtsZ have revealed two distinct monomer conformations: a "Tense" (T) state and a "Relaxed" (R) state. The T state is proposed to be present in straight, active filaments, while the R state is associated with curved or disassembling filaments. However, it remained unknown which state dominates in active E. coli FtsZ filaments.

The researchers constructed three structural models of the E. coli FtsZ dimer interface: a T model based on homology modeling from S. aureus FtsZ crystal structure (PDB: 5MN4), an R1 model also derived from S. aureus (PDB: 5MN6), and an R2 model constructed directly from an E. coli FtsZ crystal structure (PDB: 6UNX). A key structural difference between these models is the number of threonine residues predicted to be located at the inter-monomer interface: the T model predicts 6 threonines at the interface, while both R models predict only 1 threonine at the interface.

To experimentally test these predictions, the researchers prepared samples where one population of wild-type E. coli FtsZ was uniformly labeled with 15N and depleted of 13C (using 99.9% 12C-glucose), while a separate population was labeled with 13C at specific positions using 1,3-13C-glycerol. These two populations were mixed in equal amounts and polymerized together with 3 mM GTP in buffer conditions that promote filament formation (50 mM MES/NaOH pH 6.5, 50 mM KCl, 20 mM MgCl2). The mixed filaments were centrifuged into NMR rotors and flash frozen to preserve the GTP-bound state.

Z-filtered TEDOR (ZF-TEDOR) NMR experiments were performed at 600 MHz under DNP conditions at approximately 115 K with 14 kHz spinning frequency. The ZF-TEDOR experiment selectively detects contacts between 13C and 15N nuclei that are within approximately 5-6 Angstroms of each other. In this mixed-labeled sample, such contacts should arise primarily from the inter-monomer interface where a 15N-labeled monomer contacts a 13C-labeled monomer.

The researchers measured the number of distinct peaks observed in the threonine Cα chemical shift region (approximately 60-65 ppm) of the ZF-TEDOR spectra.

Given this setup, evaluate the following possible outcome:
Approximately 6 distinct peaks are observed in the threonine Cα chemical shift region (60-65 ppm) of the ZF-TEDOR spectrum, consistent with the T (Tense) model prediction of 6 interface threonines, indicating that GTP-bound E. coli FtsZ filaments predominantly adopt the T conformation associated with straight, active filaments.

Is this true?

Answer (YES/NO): YES